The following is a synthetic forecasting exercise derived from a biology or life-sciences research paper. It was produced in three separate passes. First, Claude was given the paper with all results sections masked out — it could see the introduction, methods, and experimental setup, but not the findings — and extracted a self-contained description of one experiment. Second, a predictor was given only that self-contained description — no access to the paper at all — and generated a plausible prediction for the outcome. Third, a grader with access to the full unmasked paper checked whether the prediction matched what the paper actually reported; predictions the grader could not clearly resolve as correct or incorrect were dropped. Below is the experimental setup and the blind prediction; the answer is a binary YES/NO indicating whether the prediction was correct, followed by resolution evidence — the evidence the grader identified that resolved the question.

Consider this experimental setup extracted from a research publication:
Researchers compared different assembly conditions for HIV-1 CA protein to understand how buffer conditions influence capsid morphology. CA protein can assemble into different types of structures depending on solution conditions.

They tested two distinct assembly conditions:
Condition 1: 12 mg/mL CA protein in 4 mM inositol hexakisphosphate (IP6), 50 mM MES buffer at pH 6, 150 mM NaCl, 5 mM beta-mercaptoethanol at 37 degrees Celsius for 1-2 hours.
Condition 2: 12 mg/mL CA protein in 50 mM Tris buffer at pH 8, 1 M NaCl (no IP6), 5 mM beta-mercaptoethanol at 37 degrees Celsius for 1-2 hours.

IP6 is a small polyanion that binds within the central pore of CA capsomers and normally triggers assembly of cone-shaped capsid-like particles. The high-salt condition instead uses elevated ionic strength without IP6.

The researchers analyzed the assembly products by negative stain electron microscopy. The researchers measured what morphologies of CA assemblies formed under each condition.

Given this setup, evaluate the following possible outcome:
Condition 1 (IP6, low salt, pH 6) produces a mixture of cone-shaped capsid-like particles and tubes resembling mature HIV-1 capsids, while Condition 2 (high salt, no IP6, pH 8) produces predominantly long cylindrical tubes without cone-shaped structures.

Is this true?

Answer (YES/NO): NO